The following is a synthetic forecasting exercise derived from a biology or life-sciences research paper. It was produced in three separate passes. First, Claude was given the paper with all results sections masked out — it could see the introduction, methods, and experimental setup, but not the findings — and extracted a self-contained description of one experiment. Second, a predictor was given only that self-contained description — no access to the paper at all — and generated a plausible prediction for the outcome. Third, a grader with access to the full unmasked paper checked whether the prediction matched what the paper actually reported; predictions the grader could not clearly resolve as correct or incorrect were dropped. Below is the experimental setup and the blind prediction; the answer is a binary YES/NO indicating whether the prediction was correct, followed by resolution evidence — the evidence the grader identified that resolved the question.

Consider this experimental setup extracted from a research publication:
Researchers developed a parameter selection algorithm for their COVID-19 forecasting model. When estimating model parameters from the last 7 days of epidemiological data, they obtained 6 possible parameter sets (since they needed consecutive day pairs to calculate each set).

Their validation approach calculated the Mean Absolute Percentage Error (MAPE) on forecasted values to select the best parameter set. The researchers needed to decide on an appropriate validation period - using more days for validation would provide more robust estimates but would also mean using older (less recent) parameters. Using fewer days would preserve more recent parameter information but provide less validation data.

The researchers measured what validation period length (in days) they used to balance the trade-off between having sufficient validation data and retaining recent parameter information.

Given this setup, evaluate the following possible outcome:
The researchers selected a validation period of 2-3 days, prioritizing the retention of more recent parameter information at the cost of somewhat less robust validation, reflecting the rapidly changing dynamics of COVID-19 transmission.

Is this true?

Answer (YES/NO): NO